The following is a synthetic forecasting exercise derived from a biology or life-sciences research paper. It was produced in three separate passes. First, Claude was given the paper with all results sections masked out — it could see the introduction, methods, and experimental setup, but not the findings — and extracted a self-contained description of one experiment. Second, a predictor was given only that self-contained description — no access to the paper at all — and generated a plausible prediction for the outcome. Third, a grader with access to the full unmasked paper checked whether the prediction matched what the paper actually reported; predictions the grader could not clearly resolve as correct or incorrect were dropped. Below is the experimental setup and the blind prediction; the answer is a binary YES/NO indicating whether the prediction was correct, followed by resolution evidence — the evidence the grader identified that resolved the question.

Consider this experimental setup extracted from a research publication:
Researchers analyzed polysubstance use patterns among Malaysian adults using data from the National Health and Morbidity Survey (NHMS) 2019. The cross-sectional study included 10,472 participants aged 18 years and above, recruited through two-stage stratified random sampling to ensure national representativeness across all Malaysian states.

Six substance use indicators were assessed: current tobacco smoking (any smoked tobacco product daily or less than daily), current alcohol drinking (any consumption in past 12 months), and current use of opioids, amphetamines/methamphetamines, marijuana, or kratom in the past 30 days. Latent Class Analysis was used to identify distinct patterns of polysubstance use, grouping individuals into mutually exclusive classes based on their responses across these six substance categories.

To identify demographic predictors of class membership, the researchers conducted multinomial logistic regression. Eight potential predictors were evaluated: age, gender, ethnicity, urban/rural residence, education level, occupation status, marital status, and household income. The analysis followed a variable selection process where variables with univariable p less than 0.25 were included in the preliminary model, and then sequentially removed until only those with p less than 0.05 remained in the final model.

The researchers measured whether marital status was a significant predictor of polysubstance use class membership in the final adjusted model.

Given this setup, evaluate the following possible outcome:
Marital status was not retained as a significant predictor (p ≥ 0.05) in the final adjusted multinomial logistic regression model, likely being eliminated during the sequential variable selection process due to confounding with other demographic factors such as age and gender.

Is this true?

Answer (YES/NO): YES